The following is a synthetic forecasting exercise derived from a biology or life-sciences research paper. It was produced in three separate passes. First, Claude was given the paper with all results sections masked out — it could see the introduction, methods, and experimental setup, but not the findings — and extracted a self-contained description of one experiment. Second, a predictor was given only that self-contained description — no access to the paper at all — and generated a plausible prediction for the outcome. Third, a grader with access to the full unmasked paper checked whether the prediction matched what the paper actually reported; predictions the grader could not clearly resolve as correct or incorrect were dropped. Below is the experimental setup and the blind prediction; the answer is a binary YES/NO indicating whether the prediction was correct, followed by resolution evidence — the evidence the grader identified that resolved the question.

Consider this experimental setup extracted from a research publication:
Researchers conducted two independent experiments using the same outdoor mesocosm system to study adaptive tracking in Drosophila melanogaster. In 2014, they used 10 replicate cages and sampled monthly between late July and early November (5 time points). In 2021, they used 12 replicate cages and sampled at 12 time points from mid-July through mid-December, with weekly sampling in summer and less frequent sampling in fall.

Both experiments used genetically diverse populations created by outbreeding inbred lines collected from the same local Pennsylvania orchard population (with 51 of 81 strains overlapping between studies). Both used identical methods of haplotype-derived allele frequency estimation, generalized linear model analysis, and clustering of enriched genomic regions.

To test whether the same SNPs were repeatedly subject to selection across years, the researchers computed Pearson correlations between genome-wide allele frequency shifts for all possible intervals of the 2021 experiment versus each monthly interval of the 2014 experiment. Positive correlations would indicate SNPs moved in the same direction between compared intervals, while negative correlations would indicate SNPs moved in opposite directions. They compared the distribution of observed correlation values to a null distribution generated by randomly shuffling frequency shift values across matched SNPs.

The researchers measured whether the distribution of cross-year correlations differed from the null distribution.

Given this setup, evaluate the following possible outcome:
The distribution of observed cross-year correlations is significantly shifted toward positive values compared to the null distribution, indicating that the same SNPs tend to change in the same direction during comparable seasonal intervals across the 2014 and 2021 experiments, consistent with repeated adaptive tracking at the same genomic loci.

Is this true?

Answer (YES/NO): NO